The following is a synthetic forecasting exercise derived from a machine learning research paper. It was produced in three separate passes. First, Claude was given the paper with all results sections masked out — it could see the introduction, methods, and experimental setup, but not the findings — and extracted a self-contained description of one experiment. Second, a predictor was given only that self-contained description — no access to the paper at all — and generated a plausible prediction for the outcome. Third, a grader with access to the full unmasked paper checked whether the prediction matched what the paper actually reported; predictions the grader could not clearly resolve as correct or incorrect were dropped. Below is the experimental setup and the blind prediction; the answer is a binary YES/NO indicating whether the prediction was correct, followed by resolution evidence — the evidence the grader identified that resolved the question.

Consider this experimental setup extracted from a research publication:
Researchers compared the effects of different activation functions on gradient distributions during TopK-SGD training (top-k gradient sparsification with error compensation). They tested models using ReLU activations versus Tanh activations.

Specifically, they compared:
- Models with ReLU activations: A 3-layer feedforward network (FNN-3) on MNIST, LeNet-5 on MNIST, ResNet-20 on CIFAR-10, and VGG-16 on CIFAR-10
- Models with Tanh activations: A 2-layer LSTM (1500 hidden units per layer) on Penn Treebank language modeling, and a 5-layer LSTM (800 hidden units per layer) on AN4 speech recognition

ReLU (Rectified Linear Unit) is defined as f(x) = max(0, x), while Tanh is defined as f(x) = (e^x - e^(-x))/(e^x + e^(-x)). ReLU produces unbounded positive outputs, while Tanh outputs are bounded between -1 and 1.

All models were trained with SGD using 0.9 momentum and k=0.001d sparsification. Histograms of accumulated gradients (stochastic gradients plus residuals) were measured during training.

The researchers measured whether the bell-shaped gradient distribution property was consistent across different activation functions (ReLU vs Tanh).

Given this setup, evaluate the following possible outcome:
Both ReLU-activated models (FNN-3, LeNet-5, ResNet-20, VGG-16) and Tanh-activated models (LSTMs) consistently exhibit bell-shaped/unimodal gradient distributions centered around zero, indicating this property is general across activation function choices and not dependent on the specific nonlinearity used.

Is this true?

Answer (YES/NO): YES